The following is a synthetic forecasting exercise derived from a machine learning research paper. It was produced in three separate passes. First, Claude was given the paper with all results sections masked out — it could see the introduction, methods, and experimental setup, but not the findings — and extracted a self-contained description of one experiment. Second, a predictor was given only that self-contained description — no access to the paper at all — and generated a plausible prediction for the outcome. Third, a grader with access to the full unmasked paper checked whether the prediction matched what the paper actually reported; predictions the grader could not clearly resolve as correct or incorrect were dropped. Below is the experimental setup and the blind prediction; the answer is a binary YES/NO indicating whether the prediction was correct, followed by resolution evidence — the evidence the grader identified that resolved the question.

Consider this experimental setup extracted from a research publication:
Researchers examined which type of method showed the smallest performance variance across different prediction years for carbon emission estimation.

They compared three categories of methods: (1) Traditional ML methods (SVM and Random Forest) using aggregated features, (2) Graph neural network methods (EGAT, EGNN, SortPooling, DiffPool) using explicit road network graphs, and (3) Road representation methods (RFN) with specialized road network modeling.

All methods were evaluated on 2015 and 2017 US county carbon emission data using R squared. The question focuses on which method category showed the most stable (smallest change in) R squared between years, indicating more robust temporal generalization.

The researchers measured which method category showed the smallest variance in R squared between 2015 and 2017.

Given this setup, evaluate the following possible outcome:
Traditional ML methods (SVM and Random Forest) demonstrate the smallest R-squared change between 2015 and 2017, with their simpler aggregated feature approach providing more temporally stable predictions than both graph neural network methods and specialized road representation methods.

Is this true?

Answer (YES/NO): YES